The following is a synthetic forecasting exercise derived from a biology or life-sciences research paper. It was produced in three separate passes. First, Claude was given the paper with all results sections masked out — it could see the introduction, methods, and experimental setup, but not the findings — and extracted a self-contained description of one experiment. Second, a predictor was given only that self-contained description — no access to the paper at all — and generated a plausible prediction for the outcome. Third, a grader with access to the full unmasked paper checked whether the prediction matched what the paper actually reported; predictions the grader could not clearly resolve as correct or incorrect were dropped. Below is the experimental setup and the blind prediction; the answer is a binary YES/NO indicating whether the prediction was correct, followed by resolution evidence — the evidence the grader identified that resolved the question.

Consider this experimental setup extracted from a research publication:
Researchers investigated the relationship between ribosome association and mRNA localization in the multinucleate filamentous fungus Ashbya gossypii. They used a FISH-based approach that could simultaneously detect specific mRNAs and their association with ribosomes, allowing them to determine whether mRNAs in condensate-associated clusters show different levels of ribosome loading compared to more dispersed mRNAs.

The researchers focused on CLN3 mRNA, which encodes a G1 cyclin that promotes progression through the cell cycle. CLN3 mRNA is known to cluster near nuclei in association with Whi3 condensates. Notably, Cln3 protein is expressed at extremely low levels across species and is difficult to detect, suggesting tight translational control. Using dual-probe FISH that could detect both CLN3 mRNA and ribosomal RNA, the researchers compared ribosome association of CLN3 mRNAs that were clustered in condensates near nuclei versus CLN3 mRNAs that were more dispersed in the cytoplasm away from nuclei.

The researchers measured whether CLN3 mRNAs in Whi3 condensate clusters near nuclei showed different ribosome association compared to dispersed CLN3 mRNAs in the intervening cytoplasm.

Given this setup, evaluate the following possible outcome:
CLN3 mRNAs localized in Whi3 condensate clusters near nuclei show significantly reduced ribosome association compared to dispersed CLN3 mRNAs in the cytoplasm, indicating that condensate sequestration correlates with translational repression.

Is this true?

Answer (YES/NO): NO